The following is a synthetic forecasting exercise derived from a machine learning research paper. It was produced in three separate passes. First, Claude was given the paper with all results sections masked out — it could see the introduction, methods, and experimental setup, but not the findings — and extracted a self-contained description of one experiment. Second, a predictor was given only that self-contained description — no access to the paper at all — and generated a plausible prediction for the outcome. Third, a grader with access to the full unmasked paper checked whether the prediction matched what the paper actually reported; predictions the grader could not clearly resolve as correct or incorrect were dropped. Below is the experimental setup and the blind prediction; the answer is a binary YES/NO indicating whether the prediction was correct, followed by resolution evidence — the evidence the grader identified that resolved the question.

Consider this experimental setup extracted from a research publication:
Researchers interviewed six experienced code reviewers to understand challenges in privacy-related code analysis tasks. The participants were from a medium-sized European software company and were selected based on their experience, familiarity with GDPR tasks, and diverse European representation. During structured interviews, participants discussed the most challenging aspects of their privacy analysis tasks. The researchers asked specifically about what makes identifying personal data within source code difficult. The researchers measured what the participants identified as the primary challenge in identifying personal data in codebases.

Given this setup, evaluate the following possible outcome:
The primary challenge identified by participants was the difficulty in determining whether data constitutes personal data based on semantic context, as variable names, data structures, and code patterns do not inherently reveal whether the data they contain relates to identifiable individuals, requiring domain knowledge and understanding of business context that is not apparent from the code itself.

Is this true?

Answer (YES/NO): YES